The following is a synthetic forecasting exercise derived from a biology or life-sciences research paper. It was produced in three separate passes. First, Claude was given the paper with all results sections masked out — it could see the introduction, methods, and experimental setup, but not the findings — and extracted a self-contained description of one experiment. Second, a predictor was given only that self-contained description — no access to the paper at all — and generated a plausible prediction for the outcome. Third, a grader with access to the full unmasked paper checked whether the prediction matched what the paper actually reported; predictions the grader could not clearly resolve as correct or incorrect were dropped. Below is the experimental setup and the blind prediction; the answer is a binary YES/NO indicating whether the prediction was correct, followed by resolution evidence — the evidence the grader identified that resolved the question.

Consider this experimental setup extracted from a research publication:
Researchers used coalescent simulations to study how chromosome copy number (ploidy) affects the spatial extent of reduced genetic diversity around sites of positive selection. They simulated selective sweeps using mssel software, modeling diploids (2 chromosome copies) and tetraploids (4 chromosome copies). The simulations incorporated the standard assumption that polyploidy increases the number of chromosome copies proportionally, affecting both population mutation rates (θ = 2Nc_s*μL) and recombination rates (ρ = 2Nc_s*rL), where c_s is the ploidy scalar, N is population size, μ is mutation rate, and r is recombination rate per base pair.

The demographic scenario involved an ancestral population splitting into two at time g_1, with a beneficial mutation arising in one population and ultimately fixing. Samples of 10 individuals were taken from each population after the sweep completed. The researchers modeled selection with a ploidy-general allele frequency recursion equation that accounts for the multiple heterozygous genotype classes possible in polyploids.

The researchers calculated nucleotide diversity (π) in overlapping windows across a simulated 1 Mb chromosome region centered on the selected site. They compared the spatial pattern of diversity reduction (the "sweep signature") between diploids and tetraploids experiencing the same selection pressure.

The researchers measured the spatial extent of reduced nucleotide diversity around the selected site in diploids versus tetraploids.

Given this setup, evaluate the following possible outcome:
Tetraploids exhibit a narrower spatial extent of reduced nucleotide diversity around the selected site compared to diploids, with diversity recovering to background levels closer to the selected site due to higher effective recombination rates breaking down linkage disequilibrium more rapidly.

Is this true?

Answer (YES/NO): NO